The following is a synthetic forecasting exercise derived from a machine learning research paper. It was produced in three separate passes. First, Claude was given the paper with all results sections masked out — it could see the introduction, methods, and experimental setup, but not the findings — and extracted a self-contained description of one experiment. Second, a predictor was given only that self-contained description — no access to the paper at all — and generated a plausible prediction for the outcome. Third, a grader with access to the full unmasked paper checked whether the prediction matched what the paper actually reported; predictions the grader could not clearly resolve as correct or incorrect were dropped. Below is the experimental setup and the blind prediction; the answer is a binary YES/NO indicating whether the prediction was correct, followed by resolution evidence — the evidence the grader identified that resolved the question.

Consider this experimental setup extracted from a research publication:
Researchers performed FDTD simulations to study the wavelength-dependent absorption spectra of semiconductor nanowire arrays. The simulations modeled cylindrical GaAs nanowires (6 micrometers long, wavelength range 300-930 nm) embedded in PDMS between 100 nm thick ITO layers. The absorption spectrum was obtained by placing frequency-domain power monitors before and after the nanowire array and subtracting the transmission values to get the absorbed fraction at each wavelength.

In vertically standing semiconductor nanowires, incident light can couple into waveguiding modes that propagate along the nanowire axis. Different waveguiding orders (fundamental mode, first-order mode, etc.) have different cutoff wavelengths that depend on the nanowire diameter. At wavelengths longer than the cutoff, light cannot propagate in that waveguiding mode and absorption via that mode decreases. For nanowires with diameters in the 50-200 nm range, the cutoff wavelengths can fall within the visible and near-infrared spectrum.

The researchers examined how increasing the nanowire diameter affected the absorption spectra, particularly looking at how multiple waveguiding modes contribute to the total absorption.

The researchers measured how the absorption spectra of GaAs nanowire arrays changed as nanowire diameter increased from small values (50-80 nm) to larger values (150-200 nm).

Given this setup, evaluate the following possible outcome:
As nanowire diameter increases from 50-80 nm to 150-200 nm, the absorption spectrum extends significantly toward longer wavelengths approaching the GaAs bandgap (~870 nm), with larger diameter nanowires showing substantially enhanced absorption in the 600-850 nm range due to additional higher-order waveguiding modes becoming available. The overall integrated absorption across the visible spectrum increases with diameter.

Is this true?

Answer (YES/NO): NO